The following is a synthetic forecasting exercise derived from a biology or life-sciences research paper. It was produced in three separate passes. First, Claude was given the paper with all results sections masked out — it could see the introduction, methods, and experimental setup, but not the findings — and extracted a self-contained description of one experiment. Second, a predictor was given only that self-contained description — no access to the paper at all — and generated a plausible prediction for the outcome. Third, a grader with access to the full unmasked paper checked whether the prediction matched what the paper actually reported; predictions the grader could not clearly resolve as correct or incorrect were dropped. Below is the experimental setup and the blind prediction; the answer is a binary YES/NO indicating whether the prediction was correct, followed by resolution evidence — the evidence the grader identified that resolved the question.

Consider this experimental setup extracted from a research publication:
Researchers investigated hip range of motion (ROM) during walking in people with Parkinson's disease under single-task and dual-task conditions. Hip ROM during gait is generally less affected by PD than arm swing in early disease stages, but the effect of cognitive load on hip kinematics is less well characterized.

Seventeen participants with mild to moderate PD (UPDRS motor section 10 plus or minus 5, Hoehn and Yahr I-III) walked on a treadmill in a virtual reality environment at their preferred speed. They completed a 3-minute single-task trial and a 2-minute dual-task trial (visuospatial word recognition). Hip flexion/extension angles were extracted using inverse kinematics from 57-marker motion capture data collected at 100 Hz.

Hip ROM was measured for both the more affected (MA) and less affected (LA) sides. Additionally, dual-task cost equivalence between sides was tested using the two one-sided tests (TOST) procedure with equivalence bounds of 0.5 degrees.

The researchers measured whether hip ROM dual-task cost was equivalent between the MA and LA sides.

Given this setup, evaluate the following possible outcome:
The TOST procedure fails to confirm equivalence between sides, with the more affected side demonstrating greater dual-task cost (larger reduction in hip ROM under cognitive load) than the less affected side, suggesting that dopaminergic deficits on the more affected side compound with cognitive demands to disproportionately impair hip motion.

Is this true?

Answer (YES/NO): NO